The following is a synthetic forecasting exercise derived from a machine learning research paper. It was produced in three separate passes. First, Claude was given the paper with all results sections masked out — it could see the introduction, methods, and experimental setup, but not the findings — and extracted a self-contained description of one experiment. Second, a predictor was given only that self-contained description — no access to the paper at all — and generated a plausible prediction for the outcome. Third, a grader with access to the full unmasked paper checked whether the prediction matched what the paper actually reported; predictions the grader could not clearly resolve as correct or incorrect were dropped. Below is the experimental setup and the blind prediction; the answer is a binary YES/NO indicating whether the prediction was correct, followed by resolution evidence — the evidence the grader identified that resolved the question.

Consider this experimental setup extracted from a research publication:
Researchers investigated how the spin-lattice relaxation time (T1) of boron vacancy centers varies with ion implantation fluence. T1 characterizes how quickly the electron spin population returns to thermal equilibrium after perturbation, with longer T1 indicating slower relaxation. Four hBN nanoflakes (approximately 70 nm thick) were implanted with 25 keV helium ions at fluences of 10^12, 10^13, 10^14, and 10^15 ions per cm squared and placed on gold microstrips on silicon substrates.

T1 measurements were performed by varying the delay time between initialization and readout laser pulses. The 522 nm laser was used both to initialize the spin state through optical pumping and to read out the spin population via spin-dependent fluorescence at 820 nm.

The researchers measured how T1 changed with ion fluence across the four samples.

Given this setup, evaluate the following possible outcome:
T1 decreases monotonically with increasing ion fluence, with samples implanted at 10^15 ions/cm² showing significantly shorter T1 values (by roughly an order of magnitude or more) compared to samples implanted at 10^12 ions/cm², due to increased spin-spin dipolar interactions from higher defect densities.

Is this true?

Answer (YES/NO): NO